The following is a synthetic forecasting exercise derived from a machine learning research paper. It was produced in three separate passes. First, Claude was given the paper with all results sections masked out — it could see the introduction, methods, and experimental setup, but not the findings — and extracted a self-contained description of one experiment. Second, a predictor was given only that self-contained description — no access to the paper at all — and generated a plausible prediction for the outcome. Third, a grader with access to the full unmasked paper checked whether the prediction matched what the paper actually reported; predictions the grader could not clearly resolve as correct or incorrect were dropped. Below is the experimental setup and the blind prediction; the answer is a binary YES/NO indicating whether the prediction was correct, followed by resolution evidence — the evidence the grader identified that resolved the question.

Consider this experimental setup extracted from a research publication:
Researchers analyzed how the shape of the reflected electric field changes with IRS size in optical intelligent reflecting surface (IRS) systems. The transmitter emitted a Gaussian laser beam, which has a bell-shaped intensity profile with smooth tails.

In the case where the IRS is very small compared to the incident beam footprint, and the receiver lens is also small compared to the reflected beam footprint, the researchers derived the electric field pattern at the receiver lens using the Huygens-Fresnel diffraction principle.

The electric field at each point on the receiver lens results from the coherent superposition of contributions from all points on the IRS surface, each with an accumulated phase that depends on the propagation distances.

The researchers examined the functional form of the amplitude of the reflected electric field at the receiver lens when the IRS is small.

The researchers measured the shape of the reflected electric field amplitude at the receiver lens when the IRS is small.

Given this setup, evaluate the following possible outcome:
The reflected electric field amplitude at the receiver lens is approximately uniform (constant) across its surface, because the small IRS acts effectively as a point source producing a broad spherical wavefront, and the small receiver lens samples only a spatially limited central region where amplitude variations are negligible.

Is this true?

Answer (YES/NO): NO